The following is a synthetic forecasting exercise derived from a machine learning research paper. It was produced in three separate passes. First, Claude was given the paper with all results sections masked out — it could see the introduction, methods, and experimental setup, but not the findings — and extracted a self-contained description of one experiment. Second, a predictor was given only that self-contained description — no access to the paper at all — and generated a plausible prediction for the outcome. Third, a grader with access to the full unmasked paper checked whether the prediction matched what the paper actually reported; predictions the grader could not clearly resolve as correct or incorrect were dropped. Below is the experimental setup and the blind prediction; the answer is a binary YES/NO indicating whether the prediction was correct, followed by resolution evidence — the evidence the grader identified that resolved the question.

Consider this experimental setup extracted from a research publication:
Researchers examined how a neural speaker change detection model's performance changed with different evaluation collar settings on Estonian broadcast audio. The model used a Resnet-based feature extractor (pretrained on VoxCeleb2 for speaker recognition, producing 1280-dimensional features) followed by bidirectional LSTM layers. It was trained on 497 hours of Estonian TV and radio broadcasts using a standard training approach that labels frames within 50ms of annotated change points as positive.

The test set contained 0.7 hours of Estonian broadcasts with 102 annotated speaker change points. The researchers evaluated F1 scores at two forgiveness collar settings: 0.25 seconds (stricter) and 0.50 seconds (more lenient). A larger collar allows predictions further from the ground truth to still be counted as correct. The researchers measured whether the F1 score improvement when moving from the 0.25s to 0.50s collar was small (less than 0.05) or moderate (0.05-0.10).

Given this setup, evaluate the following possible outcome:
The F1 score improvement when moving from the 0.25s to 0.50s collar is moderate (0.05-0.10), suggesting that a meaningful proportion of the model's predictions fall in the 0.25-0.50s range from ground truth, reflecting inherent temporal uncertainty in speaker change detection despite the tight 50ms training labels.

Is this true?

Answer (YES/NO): NO